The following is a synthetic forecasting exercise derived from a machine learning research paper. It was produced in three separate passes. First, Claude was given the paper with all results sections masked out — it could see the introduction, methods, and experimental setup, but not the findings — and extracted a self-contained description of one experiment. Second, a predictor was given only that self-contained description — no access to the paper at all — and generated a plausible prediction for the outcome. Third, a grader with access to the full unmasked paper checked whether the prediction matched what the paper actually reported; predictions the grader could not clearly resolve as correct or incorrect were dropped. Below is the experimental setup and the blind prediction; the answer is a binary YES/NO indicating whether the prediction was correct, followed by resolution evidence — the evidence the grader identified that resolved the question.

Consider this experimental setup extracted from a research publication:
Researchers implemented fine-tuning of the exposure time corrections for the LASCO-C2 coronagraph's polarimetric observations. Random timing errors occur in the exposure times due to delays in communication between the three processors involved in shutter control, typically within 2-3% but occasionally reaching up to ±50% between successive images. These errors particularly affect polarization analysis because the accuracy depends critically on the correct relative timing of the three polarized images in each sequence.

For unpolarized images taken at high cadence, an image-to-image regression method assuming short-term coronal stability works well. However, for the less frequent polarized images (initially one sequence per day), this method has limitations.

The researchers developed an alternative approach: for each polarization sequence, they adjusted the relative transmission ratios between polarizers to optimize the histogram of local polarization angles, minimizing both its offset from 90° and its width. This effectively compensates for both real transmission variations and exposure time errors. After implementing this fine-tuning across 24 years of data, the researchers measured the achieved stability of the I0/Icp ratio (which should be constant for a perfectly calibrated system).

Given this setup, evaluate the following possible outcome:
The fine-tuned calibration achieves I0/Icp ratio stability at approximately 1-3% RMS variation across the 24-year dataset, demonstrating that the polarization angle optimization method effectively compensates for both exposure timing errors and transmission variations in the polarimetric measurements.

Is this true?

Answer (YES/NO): NO